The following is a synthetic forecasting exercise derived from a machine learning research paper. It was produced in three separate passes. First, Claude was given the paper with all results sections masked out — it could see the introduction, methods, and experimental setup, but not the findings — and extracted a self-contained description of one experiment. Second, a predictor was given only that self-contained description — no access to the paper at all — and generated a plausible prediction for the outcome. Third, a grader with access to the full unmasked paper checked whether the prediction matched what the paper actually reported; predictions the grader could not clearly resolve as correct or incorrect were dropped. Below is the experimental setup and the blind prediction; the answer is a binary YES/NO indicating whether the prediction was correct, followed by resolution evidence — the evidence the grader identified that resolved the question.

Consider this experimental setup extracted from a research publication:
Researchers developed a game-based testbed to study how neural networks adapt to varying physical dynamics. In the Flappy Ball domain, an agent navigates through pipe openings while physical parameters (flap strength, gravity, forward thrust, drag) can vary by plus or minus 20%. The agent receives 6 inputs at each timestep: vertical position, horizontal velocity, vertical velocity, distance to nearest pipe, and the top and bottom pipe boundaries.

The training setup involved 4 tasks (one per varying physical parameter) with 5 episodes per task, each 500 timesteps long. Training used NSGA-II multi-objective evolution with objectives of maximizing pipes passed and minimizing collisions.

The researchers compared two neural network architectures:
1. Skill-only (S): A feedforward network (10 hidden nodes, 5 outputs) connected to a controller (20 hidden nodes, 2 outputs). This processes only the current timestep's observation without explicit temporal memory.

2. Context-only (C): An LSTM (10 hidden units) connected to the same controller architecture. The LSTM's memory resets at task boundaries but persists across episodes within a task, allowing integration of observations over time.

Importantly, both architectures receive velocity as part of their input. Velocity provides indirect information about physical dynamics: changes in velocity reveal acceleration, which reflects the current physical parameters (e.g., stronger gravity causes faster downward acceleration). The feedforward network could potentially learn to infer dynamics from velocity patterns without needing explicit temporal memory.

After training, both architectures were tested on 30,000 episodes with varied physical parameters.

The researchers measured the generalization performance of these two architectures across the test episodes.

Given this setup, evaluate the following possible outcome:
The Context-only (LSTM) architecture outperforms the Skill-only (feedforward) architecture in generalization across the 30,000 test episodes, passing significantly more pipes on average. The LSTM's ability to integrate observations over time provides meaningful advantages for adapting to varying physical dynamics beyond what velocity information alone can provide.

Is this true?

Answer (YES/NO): NO